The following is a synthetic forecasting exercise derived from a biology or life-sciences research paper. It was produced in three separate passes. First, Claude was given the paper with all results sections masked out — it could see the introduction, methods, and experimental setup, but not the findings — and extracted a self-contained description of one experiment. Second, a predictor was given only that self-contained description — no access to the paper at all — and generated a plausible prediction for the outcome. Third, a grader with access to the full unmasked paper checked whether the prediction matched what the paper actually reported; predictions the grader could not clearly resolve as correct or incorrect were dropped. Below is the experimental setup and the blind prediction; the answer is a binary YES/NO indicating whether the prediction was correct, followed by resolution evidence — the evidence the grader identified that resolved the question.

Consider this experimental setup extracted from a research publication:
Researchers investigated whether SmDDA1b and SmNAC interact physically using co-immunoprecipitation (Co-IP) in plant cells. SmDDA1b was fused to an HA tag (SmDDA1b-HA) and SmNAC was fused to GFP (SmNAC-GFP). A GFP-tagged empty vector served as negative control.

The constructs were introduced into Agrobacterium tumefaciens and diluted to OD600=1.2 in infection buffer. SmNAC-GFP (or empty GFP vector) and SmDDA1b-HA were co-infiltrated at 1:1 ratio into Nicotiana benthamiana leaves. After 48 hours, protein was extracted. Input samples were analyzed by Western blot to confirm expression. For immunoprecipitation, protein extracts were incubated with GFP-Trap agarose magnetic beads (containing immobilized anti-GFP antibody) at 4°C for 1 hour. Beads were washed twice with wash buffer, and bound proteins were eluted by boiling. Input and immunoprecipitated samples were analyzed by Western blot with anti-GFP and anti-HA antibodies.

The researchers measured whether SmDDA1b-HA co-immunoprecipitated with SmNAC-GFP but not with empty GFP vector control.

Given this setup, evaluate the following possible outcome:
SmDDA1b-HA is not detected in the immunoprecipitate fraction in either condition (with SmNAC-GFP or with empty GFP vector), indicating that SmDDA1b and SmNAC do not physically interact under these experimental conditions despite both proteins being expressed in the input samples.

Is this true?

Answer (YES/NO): NO